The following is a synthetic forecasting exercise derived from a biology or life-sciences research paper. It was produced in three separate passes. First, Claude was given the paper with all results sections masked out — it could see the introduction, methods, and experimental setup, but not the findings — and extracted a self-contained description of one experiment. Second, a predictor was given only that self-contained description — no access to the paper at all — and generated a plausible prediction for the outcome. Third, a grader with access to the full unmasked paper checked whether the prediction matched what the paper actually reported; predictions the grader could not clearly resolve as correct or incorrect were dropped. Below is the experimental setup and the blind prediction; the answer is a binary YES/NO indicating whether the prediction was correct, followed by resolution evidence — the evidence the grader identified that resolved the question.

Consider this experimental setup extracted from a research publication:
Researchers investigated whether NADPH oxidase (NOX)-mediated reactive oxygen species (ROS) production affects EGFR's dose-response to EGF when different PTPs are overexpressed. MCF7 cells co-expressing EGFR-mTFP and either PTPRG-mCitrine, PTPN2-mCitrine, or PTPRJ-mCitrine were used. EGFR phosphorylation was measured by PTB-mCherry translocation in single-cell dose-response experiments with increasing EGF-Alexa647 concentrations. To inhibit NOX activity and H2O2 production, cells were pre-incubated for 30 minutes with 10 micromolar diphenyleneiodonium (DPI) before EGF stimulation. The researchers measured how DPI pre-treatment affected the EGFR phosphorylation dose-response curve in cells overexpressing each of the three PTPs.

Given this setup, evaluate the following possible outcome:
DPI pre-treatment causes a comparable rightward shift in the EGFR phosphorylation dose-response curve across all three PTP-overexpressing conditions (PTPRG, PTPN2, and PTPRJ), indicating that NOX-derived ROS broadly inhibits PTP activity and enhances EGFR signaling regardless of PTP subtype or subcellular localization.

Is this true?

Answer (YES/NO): NO